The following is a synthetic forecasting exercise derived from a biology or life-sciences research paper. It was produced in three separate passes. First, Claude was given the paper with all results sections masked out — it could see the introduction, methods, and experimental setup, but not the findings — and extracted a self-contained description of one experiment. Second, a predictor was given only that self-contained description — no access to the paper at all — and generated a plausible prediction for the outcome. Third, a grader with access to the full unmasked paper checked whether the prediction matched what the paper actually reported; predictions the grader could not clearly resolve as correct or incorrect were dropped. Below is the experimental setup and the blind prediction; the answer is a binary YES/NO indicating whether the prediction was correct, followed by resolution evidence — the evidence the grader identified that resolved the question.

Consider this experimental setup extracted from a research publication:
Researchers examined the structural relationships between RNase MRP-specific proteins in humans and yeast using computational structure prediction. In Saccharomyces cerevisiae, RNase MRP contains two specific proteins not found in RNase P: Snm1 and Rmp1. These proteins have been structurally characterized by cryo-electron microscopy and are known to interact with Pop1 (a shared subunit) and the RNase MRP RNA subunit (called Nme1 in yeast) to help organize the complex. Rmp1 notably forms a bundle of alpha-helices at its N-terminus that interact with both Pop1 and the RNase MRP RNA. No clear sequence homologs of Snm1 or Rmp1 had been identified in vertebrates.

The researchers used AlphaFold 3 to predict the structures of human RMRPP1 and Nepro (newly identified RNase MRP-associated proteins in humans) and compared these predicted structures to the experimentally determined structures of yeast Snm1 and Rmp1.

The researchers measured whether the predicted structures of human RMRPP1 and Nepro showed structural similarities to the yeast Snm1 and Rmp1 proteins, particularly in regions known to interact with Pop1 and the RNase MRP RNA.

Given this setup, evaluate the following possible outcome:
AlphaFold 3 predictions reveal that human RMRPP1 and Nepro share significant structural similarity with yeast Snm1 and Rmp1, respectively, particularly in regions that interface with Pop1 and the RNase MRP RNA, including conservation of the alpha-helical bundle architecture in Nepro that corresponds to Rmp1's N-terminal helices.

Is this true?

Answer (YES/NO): NO